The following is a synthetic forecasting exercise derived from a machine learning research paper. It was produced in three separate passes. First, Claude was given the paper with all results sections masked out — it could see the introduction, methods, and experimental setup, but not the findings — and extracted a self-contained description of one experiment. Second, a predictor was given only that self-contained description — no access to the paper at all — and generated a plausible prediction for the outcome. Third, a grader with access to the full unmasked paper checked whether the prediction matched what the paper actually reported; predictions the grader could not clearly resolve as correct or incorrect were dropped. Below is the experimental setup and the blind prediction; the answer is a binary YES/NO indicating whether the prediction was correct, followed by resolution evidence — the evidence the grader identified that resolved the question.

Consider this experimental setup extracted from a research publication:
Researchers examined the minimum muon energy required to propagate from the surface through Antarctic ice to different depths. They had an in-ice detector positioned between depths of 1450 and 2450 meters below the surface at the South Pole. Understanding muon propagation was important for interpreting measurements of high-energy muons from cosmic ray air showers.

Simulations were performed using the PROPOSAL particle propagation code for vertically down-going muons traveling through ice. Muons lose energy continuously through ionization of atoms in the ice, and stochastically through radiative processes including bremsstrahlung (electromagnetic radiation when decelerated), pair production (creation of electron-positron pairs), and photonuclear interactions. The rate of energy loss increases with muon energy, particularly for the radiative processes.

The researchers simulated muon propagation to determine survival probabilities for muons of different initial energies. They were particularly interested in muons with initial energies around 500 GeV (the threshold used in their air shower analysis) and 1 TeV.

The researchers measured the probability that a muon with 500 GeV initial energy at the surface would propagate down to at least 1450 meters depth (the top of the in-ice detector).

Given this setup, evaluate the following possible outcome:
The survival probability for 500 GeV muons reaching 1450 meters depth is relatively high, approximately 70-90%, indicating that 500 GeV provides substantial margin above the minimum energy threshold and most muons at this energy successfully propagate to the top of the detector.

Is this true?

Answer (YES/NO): YES